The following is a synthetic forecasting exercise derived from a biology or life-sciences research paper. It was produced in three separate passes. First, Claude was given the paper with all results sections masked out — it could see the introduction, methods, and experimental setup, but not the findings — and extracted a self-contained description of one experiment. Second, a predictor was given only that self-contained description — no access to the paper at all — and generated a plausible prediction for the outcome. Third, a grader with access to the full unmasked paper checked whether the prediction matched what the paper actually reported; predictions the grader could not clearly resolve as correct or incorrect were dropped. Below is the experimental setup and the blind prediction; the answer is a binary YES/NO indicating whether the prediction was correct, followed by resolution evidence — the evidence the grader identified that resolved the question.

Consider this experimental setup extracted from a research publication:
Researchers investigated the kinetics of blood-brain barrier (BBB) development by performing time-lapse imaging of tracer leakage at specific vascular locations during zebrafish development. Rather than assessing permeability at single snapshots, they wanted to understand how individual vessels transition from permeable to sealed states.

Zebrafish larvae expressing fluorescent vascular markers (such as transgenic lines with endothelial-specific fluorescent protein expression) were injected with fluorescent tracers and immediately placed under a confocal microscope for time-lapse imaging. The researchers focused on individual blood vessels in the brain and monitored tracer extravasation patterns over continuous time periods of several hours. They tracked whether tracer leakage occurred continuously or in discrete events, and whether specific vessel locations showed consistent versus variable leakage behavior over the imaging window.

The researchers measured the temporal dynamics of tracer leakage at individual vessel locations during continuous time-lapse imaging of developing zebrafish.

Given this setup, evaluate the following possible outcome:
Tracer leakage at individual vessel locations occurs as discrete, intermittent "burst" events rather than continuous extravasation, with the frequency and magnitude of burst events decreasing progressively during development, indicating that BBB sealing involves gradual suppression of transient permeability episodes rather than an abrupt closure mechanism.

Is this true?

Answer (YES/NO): NO